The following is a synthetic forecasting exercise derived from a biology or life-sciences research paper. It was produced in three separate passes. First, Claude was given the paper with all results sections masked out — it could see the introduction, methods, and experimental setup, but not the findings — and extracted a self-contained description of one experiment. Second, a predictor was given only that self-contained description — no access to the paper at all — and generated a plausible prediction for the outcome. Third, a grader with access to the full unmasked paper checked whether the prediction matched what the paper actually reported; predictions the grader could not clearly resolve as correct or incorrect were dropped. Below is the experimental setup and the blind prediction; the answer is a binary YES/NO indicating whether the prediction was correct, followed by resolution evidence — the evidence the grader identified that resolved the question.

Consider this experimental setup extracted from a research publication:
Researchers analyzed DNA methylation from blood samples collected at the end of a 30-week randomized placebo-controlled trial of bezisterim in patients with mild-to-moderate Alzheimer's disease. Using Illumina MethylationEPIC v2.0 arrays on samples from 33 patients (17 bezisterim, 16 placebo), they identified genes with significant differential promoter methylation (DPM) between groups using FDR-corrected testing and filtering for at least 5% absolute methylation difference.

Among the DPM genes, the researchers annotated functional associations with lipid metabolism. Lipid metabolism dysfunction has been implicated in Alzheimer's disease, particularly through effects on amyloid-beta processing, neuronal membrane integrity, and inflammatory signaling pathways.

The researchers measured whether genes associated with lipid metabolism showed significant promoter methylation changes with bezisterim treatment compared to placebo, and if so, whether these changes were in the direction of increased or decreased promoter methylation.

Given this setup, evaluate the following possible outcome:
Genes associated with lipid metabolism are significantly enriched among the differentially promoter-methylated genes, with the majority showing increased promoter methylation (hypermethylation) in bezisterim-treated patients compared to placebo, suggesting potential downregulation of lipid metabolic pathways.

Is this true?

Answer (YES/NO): YES